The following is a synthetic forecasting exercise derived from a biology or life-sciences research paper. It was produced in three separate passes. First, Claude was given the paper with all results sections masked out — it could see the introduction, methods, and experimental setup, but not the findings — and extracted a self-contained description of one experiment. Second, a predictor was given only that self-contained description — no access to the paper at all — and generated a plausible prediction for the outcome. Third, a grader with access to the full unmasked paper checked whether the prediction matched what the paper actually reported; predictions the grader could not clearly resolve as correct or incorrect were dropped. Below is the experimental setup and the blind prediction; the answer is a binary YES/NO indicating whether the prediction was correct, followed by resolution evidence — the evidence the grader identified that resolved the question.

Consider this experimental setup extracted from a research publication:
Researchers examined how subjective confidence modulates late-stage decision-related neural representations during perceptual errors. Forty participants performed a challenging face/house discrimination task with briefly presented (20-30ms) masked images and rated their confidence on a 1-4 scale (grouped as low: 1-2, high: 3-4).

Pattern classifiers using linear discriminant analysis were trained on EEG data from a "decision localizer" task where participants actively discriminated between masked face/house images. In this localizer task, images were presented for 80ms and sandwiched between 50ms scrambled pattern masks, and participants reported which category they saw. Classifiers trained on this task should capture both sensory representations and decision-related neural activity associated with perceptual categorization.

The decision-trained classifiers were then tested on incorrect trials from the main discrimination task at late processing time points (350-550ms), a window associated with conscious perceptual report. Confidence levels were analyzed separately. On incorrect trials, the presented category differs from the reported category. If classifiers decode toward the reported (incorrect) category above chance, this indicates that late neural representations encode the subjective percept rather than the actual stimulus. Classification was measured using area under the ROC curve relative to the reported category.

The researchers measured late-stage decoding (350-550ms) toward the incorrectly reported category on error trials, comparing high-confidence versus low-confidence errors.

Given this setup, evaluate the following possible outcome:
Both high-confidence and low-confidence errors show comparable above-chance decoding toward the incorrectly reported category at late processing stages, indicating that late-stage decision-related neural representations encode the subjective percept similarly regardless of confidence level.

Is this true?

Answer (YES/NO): NO